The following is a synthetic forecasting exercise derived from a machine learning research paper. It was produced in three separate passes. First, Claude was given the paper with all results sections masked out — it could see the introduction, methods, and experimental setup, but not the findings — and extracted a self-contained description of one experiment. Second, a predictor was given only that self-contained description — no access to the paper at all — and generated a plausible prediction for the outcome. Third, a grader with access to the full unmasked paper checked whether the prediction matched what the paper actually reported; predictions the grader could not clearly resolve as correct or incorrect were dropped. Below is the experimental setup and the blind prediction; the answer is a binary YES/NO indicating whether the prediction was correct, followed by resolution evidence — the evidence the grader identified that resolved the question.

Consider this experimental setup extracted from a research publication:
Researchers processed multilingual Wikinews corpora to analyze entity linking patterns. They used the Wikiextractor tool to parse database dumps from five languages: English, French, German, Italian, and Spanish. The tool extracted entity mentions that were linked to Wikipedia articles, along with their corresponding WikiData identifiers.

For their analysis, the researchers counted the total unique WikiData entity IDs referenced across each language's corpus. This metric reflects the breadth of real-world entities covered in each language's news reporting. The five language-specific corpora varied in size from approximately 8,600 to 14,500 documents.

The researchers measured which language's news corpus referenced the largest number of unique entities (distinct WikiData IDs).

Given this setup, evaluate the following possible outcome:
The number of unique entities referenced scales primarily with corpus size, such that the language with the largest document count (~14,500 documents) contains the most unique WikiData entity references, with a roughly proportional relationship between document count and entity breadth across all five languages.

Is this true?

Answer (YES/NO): NO